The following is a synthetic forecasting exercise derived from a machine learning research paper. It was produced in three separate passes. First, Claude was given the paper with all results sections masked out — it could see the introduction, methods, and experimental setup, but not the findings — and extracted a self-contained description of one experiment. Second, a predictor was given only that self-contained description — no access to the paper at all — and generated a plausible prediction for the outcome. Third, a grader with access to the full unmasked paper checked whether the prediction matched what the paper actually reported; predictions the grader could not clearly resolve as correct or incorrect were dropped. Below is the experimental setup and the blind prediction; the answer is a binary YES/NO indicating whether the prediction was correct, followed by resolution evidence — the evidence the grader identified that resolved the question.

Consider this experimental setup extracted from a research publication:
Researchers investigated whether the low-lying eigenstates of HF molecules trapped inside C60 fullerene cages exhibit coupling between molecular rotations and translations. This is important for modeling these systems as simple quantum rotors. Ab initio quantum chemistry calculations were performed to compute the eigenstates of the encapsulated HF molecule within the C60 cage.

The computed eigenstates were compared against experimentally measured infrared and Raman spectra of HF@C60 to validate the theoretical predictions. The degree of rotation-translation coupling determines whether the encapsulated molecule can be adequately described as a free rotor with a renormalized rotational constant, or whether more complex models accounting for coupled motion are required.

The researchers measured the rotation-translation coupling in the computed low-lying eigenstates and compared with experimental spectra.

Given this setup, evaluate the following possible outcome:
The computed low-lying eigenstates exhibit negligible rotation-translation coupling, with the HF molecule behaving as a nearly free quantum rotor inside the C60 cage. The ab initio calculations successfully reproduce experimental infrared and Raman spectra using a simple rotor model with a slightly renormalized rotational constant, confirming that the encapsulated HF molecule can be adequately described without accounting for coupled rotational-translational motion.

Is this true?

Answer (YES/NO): YES